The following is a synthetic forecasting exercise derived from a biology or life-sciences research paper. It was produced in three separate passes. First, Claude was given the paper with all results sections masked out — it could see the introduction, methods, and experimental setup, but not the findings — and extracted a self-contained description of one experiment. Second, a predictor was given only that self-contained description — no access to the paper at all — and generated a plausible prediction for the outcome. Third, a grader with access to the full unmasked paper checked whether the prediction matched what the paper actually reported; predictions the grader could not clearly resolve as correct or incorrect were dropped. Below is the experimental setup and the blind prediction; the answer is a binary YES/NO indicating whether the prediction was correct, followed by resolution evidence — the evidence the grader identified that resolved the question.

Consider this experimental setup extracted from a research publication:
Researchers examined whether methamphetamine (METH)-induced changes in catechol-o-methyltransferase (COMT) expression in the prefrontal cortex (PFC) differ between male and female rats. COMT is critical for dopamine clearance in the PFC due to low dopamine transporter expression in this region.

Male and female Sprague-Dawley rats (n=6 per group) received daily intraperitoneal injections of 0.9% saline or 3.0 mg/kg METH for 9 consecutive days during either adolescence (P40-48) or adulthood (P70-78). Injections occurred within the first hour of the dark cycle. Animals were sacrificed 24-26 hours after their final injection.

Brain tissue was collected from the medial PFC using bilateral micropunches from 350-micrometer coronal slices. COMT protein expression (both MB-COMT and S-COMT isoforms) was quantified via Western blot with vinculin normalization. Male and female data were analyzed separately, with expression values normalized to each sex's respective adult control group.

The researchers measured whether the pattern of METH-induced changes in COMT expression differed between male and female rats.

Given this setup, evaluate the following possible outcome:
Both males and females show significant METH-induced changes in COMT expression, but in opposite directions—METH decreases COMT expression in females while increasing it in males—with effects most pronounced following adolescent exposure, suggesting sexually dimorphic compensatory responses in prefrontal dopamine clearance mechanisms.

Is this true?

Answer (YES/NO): NO